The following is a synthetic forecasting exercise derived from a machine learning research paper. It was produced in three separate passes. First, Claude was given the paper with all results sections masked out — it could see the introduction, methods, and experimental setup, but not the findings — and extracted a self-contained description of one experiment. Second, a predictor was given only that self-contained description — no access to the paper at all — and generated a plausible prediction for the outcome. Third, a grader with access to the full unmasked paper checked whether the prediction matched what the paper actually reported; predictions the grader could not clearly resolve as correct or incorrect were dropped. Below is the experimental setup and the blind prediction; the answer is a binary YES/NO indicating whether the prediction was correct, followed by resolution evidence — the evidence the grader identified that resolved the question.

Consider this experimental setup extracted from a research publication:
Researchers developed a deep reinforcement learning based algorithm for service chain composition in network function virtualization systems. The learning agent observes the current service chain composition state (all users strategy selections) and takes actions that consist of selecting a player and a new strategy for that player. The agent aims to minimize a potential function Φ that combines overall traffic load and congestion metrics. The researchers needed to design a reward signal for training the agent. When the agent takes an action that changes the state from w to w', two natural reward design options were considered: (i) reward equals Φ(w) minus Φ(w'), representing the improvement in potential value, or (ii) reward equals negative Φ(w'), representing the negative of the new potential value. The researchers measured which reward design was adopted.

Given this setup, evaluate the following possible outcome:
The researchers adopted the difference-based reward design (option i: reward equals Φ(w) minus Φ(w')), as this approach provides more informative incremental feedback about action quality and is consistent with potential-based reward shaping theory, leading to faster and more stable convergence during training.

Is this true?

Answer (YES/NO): YES